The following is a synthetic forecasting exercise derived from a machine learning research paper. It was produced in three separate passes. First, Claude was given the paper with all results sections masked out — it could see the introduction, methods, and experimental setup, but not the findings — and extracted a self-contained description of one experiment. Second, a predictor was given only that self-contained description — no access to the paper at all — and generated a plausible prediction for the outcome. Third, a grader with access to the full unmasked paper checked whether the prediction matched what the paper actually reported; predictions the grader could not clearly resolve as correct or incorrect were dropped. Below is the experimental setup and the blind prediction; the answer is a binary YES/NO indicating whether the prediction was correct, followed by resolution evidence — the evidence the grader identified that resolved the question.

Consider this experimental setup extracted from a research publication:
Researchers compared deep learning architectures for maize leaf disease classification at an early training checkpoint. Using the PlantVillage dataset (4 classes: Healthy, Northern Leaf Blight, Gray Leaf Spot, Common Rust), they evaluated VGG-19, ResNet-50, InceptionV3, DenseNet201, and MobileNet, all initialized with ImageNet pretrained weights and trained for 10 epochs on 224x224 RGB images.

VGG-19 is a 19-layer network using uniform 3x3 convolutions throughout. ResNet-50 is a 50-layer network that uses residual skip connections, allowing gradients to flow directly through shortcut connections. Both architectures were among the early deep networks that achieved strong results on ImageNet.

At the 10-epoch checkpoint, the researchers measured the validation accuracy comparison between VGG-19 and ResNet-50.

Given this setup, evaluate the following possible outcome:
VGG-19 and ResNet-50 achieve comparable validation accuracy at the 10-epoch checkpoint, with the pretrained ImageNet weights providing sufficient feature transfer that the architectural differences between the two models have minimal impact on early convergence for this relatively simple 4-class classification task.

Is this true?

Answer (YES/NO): NO